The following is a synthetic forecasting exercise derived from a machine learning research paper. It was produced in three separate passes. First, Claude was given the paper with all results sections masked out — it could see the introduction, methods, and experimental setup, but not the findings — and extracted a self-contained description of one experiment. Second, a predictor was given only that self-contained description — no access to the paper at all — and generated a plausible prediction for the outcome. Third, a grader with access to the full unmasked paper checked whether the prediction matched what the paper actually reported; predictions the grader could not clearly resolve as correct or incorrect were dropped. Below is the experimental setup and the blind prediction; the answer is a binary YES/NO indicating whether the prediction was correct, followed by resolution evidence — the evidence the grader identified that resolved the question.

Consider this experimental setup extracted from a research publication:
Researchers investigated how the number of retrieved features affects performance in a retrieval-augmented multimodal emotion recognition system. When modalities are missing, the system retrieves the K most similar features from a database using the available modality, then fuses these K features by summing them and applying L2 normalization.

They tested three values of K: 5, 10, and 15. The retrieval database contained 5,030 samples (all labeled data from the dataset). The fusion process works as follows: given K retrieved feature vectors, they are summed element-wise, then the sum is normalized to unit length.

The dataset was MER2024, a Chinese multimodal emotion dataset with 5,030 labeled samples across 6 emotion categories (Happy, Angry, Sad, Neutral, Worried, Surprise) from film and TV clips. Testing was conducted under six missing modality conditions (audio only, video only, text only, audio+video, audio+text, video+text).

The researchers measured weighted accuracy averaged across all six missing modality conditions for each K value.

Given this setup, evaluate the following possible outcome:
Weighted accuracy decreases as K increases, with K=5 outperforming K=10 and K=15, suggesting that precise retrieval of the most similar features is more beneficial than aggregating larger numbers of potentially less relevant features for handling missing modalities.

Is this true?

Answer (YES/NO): NO